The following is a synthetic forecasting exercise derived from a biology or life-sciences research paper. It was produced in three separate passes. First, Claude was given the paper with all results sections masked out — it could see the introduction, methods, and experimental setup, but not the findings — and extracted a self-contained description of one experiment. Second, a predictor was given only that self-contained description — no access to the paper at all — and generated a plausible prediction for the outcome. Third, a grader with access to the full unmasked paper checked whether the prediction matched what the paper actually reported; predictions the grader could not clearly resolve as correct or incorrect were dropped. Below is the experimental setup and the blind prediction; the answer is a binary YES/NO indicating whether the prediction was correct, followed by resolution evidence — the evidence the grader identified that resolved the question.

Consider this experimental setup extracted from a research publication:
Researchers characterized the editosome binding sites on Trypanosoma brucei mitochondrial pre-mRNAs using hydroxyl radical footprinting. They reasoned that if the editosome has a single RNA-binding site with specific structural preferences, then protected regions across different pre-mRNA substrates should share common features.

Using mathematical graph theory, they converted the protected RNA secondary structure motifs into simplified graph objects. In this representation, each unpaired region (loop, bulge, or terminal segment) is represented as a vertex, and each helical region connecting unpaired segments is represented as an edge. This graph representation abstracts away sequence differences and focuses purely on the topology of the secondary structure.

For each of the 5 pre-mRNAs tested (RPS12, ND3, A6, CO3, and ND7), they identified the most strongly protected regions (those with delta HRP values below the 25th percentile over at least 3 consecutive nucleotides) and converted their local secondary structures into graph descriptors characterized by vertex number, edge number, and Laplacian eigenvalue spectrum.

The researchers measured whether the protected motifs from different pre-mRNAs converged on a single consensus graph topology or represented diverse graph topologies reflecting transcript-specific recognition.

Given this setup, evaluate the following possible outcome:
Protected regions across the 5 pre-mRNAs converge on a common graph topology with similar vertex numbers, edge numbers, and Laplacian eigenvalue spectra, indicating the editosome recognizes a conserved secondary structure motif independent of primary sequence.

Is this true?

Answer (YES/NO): YES